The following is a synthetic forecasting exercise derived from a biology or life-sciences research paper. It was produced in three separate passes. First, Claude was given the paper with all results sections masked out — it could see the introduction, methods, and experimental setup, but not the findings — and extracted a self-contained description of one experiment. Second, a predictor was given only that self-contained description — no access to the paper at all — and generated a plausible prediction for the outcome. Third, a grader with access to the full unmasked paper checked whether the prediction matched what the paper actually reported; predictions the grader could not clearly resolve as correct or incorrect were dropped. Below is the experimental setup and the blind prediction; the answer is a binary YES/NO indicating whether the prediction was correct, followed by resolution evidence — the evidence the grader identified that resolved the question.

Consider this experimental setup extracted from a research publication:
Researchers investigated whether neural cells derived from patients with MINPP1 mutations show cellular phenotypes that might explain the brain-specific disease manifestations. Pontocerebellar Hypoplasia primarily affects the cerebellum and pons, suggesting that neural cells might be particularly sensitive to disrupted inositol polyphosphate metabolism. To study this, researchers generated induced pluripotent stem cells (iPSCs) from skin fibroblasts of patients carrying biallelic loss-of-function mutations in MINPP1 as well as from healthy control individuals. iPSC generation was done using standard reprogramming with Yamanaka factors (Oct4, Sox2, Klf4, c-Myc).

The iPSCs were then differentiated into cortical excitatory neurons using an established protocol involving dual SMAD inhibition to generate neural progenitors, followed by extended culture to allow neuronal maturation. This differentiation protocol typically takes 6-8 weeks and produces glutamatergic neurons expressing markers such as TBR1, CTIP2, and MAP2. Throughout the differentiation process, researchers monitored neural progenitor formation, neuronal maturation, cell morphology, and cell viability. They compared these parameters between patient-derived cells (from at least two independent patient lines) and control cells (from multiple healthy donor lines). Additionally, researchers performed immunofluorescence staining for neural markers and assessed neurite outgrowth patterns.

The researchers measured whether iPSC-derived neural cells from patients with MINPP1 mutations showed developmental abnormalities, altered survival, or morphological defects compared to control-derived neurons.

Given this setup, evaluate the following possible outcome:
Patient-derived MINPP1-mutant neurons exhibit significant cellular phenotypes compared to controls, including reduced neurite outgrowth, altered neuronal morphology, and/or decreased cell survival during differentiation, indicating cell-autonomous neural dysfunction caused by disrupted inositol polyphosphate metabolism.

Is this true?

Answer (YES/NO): YES